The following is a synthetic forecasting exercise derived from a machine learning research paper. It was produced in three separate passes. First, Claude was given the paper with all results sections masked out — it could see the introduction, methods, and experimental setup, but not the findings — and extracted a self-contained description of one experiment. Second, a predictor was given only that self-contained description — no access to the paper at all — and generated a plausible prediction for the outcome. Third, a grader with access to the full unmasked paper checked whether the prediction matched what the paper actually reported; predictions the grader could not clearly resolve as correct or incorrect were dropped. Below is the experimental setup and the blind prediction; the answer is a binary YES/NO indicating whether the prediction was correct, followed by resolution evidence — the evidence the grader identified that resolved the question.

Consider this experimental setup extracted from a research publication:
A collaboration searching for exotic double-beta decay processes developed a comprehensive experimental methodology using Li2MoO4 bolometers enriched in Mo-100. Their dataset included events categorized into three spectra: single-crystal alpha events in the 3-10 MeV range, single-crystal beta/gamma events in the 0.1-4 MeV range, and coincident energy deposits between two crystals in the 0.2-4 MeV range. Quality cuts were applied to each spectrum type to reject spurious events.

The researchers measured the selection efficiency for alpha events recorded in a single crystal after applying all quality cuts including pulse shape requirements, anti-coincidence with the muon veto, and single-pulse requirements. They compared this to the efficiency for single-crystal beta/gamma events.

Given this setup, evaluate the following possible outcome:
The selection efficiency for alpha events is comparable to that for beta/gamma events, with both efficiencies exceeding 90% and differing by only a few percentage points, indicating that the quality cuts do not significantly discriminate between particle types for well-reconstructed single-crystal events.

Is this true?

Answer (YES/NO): NO